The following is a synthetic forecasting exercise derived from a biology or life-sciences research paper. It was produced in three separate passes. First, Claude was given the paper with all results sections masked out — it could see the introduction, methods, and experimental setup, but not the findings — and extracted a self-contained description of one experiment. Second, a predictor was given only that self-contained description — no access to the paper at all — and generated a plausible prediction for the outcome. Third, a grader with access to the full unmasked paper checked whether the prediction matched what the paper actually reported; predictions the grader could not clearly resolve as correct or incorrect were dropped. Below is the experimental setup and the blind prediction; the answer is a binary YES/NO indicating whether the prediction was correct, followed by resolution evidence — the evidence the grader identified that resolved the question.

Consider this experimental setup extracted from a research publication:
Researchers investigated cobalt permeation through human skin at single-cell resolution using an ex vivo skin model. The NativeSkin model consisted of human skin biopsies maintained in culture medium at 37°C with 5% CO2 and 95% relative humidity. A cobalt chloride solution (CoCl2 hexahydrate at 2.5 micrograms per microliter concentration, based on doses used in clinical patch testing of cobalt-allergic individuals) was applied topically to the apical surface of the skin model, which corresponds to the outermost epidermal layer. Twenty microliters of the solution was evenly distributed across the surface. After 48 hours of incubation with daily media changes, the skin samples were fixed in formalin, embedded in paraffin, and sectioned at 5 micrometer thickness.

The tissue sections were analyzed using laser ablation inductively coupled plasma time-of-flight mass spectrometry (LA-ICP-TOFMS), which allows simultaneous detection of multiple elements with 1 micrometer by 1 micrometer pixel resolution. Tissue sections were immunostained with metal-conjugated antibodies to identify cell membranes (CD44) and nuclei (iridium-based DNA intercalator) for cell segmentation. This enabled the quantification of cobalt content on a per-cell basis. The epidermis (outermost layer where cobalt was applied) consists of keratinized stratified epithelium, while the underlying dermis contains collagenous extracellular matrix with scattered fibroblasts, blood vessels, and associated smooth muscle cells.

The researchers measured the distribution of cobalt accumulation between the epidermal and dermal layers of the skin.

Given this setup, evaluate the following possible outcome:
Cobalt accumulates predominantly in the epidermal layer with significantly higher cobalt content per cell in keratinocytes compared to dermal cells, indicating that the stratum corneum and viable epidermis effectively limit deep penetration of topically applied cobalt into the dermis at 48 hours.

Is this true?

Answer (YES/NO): YES